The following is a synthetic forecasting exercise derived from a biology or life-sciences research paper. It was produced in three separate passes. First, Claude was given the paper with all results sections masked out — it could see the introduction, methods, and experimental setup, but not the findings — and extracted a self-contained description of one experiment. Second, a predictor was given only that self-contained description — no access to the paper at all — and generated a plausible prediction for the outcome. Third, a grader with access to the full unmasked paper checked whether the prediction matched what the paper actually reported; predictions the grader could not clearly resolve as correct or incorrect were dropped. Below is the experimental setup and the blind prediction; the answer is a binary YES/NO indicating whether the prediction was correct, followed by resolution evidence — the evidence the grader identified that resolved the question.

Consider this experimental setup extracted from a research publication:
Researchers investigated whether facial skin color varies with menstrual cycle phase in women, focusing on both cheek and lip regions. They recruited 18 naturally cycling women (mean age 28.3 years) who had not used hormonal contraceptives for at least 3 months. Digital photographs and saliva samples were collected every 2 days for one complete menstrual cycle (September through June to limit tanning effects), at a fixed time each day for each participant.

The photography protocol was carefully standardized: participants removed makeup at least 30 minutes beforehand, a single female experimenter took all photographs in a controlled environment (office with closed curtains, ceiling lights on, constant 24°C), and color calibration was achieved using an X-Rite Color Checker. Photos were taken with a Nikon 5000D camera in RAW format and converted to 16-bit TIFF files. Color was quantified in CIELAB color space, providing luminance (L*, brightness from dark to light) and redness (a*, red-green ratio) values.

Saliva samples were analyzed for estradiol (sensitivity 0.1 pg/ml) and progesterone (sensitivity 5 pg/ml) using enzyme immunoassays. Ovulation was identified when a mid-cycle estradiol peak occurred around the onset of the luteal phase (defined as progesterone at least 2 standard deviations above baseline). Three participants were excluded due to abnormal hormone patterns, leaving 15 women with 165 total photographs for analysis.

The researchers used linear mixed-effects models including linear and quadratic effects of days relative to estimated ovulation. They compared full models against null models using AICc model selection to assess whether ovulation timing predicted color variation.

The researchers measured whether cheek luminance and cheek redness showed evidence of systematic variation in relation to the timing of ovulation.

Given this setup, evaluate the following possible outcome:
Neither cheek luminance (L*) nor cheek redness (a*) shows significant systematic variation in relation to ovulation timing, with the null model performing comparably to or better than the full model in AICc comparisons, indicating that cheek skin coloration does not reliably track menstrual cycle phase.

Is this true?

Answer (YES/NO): NO